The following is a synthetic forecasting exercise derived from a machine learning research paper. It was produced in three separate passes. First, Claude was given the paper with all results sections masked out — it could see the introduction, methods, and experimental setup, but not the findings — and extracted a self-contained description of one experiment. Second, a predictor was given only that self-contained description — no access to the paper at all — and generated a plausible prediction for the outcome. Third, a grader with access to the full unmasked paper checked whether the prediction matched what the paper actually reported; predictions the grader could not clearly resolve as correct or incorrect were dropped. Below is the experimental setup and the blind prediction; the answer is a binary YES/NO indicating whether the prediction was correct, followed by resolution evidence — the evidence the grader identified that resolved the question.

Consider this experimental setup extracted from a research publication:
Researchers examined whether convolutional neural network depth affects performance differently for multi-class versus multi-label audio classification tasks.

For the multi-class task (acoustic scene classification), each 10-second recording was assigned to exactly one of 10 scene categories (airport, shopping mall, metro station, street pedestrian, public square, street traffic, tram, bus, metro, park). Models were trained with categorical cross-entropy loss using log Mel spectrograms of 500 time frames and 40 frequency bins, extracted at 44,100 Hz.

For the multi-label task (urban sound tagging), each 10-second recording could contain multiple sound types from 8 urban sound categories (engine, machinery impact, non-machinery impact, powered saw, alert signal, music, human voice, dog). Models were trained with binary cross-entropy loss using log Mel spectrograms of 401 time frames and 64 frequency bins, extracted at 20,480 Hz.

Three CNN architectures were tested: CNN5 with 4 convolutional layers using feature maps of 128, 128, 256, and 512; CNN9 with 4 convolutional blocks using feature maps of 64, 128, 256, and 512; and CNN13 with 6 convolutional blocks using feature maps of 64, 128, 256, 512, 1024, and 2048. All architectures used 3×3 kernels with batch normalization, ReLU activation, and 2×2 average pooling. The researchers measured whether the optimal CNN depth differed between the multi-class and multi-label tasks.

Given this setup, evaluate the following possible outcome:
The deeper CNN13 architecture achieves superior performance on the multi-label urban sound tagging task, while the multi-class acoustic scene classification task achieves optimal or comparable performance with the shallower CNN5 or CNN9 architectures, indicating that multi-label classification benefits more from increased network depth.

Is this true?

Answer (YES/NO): NO